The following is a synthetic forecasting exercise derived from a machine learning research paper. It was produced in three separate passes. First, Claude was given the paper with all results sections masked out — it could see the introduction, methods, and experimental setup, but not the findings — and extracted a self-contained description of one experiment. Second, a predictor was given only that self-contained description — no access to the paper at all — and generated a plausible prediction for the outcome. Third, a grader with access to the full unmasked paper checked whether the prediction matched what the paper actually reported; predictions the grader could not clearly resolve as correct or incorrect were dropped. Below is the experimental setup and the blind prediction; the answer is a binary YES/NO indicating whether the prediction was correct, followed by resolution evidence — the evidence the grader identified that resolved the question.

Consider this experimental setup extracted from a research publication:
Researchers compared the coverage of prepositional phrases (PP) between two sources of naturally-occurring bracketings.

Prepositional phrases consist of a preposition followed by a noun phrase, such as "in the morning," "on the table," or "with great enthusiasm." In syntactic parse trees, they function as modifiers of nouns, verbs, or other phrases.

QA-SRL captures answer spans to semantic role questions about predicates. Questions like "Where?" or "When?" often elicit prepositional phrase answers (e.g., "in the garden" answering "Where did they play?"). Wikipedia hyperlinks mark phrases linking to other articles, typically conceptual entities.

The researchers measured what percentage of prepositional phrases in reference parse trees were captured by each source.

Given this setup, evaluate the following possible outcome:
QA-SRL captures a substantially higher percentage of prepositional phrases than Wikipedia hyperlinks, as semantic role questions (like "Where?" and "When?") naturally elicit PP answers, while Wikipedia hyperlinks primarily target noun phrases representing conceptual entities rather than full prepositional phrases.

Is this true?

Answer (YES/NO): YES